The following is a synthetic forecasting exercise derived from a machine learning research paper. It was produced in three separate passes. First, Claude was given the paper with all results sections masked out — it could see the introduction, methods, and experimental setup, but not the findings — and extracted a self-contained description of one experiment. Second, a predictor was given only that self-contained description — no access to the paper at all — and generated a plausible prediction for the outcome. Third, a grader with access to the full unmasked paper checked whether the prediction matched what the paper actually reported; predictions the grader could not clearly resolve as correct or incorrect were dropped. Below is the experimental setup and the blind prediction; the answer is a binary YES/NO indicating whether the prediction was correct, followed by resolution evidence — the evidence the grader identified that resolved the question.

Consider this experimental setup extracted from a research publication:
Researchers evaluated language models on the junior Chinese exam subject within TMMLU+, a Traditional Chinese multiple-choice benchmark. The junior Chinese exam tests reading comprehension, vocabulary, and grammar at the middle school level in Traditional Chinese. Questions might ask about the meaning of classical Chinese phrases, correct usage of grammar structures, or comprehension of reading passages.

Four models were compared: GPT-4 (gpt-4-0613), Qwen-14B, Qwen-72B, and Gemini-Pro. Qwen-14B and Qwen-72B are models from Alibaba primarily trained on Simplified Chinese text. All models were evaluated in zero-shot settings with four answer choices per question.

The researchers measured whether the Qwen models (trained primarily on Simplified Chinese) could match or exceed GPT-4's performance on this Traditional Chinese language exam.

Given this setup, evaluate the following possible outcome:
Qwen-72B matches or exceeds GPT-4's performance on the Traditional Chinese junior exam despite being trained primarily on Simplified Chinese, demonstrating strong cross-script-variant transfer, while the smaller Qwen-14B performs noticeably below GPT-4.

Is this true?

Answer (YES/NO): NO